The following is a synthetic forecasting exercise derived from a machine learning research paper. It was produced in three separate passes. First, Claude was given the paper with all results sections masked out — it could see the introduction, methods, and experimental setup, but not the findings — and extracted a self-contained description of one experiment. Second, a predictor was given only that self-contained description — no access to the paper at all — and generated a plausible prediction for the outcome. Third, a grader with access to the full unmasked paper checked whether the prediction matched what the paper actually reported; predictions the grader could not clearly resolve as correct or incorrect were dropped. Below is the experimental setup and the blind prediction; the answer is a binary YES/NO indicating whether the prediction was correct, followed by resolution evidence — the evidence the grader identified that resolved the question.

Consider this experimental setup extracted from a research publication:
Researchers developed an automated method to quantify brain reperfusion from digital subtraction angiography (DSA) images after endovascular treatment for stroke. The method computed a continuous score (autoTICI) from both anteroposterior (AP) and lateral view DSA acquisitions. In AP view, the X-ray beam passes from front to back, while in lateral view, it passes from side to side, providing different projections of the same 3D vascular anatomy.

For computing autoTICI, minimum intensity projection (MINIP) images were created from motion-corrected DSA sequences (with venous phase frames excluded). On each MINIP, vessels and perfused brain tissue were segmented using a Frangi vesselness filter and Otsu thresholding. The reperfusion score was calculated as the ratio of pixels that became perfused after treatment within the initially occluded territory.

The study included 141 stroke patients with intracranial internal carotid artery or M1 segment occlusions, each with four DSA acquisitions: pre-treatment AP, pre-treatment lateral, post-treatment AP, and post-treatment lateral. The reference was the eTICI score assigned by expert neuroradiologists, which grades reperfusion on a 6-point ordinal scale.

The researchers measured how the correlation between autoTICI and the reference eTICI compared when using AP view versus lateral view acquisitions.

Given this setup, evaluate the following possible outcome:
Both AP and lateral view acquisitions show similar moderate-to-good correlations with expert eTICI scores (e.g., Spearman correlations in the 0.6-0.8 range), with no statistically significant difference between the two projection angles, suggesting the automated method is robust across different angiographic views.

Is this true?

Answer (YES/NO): NO